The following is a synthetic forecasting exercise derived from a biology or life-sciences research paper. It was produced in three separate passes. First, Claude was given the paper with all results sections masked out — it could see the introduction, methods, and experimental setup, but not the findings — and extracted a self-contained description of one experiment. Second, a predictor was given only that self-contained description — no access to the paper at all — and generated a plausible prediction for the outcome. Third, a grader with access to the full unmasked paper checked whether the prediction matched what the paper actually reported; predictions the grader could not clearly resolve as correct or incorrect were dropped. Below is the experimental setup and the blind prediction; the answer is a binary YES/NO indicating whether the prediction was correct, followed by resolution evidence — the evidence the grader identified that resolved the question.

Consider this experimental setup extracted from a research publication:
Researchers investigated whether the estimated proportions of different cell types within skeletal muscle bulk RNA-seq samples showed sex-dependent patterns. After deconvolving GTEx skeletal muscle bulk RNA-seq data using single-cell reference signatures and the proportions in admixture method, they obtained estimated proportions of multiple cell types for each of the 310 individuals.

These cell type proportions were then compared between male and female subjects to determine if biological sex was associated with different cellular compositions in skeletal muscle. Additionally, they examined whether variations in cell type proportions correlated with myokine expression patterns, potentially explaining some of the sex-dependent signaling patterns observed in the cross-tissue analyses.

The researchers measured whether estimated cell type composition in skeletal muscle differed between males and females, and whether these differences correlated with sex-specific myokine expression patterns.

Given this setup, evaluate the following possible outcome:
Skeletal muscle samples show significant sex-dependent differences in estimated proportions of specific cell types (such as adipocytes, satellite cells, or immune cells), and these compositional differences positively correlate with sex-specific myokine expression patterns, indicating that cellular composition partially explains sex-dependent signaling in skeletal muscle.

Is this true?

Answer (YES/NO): NO